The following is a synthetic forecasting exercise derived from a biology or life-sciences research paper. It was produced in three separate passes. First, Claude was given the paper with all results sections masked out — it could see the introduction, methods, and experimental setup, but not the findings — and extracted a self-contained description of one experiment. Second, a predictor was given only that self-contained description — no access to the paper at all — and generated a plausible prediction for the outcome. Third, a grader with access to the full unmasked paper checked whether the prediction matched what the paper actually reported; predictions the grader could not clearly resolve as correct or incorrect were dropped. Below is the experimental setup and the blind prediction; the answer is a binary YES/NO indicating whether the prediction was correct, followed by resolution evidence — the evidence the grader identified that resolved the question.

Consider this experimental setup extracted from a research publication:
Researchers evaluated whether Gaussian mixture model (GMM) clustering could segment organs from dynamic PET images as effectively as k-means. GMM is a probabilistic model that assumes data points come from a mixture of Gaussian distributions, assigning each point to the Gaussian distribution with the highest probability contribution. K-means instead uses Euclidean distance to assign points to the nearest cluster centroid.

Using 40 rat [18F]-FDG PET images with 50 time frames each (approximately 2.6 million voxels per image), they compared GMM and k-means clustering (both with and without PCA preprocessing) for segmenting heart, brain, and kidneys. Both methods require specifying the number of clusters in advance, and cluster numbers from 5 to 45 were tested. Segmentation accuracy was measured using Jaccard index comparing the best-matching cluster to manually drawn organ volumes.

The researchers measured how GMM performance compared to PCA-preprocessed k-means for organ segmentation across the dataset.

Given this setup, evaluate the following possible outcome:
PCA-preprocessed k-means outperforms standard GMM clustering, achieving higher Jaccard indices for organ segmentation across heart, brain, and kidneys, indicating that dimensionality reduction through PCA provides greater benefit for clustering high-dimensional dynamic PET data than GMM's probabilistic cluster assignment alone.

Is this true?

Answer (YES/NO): NO